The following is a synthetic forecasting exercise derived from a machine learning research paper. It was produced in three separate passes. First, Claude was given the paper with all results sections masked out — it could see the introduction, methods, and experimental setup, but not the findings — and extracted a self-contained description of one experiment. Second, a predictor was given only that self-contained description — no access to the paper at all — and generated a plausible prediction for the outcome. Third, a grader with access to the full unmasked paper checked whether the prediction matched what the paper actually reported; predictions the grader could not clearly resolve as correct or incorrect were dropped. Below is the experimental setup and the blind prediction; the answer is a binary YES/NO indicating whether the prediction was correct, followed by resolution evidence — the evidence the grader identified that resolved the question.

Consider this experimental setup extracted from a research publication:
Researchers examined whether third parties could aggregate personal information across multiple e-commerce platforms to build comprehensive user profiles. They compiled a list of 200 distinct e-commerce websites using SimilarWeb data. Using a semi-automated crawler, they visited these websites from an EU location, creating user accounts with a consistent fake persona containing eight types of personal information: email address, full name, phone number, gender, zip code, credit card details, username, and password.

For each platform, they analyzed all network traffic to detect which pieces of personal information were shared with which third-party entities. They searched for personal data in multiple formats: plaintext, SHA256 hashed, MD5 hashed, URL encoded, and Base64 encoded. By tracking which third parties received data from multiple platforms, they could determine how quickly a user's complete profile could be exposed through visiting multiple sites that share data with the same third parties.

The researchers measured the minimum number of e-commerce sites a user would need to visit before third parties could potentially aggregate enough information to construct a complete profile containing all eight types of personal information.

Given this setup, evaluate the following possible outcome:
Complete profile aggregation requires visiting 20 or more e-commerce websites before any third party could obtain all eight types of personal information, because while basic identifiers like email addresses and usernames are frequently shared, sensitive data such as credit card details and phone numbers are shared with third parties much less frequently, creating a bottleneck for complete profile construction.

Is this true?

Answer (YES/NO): NO